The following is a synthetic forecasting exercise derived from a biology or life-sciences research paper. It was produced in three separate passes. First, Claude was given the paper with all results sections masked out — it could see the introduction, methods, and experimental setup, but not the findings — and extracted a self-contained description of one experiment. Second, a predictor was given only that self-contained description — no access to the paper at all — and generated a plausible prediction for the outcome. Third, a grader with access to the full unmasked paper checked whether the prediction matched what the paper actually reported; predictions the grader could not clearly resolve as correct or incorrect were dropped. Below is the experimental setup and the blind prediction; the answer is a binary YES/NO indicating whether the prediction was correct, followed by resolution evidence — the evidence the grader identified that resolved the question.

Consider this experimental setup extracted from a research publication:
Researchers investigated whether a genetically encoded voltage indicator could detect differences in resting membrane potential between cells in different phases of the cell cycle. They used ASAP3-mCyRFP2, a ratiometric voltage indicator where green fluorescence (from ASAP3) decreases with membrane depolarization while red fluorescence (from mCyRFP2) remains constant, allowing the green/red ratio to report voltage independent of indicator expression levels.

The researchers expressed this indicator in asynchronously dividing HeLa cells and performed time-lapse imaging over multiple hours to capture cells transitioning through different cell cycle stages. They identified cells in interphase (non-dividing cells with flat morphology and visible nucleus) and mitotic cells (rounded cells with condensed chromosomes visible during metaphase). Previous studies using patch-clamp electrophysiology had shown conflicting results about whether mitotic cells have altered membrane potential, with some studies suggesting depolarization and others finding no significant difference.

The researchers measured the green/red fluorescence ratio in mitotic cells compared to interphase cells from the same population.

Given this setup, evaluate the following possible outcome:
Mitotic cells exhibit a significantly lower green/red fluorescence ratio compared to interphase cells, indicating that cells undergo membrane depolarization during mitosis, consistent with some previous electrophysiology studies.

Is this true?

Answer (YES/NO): YES